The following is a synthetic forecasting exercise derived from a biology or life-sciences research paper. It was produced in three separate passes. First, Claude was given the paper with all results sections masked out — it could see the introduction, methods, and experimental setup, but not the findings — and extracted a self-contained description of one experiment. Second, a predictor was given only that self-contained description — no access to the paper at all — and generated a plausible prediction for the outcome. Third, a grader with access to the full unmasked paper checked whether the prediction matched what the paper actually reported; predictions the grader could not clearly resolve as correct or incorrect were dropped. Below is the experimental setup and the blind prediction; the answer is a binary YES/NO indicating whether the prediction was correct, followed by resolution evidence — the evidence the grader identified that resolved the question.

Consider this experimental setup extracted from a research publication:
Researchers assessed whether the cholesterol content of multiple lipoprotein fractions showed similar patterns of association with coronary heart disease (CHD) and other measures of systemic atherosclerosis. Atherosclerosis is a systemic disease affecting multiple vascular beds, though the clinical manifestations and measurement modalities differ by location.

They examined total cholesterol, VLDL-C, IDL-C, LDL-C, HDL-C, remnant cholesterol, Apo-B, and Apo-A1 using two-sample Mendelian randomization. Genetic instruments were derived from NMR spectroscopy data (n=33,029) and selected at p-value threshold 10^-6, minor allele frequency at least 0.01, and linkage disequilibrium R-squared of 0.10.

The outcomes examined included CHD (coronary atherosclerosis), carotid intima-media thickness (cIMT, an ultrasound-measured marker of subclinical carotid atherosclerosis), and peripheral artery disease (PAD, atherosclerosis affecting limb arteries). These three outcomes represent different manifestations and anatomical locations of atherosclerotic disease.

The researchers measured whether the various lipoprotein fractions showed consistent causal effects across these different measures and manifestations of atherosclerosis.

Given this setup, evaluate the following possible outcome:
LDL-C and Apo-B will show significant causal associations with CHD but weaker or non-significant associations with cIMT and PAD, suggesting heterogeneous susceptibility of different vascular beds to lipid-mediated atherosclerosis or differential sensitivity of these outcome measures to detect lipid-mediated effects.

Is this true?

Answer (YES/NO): NO